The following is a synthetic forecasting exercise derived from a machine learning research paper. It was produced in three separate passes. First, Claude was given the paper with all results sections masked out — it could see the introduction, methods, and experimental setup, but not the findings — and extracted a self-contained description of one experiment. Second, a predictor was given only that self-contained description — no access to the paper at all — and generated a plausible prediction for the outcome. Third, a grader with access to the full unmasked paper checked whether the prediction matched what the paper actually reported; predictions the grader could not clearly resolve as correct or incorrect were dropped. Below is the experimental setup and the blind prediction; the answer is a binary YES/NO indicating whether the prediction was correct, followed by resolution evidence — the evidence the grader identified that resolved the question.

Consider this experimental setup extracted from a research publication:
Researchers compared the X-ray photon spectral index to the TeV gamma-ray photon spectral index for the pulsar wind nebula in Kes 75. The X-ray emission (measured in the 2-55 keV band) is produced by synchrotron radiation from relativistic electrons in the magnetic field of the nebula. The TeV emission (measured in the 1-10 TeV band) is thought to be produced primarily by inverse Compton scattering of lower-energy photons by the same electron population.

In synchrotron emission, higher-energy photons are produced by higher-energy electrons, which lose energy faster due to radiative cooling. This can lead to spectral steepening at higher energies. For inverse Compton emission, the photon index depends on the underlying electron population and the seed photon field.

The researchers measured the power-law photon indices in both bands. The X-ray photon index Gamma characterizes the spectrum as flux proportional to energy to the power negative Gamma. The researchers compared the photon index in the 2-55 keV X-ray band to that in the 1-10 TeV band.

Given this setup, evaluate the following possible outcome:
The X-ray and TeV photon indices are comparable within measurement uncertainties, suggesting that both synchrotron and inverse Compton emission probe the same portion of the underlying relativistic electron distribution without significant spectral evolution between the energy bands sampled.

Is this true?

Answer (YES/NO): NO